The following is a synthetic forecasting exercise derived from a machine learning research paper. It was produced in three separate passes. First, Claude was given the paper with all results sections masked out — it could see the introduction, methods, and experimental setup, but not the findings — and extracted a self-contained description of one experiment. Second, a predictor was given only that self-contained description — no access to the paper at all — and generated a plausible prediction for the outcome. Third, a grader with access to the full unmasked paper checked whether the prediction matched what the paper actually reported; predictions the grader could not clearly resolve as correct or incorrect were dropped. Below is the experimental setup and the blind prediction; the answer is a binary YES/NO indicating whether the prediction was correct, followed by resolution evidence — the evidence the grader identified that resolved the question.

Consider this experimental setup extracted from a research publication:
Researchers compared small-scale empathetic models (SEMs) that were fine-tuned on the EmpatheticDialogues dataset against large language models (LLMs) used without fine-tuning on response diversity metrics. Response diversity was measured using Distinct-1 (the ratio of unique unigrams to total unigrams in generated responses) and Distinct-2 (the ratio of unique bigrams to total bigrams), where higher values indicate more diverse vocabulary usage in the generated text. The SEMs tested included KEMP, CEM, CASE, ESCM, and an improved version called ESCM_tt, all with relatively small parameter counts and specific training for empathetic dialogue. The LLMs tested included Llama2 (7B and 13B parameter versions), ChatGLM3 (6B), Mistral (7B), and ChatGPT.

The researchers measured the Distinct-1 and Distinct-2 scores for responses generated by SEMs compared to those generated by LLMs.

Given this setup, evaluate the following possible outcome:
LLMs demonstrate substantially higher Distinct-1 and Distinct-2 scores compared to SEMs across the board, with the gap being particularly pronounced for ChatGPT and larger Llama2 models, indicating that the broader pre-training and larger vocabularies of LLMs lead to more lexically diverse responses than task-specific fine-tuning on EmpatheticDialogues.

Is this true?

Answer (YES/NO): NO